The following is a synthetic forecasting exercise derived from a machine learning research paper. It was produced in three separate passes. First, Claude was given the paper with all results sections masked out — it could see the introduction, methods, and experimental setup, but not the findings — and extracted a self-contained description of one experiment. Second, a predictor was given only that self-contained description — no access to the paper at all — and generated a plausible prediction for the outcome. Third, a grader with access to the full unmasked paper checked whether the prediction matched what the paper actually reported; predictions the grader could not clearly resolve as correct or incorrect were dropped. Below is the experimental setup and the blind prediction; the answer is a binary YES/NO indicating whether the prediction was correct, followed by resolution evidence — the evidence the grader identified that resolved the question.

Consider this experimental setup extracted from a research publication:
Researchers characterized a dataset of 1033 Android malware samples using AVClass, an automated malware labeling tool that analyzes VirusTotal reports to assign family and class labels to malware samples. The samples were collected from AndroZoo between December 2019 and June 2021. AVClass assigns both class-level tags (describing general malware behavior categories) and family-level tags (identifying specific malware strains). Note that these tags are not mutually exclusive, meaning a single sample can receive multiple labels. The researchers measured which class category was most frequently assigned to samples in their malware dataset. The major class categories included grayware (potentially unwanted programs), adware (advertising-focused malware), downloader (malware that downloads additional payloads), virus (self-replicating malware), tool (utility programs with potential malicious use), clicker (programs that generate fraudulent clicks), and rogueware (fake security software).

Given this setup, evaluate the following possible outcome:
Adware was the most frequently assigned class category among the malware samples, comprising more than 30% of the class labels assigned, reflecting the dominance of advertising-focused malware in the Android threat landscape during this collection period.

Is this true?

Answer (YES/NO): NO